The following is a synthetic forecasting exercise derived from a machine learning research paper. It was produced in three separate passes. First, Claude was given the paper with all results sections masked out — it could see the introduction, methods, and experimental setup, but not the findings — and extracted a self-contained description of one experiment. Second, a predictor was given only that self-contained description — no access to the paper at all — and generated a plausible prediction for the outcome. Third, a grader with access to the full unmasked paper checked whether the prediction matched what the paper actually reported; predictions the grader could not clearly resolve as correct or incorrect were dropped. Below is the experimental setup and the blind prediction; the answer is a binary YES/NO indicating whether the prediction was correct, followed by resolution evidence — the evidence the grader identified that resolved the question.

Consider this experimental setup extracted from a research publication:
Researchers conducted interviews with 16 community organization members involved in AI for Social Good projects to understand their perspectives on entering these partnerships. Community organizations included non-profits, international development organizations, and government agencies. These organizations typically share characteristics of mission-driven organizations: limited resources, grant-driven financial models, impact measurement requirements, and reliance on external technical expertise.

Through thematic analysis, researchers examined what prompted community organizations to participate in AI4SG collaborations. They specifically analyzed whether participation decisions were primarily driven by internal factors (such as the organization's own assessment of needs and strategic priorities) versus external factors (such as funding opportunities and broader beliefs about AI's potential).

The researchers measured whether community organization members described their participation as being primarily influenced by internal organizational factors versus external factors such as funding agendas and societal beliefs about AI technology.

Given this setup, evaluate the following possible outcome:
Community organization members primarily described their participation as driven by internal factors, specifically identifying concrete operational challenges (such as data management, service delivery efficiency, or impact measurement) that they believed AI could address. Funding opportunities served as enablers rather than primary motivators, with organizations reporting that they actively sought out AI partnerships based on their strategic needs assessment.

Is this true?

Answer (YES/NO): NO